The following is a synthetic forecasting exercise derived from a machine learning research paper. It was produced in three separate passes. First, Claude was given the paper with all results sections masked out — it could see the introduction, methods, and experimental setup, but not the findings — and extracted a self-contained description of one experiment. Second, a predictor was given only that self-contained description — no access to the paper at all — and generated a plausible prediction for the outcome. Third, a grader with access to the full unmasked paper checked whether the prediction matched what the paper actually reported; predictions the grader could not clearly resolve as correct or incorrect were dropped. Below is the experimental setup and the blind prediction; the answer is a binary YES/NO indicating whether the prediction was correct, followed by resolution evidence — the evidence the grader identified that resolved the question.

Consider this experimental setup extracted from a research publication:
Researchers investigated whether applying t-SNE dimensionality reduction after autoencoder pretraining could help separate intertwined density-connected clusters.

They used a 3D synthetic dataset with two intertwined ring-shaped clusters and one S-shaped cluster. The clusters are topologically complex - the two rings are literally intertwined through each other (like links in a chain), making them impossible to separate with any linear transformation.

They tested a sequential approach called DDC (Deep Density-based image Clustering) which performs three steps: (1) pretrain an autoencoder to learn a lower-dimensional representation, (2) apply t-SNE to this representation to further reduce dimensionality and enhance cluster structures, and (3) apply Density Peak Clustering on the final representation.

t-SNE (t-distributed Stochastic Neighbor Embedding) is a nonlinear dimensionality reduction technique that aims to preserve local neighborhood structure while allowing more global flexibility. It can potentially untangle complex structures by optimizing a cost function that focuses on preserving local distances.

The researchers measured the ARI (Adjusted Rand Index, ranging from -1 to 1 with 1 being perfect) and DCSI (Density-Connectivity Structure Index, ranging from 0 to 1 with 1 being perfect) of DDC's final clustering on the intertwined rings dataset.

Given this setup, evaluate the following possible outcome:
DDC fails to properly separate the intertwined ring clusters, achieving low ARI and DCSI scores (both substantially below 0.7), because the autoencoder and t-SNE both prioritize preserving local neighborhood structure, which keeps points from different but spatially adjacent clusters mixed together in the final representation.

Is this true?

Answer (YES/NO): YES